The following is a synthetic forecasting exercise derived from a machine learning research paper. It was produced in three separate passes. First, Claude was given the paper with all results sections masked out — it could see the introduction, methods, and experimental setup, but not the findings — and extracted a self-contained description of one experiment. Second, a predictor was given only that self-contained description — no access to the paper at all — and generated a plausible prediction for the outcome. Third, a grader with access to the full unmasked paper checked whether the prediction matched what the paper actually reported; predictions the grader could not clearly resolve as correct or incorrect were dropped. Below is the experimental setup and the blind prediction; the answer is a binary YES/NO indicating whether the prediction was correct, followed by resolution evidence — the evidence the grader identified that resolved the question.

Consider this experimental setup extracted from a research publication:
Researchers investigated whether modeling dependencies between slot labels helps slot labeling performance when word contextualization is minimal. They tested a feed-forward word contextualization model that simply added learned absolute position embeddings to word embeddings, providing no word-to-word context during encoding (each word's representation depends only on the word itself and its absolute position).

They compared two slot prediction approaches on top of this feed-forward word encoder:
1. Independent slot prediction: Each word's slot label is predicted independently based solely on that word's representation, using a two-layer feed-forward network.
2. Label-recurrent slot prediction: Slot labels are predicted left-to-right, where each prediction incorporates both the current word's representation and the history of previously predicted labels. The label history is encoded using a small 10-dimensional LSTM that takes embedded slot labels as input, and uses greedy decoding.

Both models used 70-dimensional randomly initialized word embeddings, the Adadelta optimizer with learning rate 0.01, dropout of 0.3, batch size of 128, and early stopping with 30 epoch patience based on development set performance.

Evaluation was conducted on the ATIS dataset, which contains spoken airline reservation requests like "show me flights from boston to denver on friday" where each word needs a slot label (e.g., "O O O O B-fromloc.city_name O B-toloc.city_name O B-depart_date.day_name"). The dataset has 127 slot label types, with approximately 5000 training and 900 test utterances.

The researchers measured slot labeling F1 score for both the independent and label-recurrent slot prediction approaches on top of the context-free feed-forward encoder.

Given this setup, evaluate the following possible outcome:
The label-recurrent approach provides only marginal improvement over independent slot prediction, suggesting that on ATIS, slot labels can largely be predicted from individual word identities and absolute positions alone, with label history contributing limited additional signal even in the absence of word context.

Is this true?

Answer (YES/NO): NO